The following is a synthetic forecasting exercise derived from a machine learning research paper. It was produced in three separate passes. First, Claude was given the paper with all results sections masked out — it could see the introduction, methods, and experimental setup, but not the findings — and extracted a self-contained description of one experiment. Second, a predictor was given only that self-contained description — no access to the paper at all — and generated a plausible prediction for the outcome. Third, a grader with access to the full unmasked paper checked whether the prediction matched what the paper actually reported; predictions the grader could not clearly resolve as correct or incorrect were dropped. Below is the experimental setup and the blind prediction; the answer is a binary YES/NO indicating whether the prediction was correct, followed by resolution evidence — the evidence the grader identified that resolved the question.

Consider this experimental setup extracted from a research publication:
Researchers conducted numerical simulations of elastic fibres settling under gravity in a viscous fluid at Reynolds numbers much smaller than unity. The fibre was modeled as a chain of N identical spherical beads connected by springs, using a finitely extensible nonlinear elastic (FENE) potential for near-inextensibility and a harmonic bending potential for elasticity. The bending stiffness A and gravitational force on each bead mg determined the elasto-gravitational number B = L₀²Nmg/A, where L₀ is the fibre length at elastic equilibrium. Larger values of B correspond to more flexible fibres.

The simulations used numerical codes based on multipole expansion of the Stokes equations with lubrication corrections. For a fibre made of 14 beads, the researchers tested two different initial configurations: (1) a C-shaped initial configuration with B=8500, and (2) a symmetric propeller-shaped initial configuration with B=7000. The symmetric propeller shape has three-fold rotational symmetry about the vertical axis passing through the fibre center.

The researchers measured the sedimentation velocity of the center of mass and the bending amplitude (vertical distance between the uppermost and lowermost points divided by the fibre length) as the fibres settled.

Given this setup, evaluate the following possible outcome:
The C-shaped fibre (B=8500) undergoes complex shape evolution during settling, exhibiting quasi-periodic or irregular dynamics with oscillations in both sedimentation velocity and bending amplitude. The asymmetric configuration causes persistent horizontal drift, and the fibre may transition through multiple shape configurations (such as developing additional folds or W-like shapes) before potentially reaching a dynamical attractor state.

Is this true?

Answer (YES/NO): NO